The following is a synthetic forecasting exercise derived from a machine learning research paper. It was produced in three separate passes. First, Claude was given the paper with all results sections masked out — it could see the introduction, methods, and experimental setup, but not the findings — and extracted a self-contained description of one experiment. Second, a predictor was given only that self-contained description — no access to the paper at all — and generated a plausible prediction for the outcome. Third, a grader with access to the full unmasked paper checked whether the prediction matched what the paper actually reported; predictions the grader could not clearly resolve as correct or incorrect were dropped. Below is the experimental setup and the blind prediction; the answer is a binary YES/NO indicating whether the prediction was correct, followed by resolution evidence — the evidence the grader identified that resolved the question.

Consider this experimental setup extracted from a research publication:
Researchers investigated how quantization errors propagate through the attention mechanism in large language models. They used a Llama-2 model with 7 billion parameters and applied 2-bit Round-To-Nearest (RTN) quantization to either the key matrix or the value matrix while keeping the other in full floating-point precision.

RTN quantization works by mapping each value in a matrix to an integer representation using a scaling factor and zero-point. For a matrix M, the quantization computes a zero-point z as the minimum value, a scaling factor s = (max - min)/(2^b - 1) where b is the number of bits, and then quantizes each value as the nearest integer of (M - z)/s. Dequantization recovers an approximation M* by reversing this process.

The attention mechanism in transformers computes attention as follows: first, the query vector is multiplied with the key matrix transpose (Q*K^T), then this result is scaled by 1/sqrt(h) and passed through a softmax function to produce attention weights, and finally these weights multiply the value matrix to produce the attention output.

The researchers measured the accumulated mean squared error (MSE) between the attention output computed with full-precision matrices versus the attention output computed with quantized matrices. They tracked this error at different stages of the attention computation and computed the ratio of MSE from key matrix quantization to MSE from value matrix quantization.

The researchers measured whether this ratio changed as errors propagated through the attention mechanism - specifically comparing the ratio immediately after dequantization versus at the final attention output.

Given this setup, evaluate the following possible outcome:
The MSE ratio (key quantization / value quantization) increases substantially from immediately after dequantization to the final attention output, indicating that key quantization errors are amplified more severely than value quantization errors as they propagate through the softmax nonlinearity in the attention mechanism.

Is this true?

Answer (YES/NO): YES